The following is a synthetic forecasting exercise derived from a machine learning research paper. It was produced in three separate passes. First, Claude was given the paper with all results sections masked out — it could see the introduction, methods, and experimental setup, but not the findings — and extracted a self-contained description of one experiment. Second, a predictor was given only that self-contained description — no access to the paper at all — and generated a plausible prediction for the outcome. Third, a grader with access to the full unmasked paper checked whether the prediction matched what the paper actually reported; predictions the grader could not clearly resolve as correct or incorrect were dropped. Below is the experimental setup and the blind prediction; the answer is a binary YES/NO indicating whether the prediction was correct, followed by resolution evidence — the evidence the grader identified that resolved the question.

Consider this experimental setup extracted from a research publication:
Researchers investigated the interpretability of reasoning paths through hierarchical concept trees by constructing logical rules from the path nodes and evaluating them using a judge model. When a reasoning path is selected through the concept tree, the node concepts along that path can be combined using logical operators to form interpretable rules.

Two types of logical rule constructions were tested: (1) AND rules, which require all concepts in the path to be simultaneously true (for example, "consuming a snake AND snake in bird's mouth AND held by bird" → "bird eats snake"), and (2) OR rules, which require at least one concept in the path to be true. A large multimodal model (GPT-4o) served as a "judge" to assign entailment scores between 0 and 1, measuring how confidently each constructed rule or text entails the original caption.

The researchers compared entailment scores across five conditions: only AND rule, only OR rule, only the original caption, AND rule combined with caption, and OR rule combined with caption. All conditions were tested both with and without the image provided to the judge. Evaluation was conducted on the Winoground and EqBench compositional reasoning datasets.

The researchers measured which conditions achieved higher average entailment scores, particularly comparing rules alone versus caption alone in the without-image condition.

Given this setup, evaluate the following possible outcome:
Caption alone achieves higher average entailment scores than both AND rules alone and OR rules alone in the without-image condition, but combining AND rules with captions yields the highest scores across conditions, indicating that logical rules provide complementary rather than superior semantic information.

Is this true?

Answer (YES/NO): NO